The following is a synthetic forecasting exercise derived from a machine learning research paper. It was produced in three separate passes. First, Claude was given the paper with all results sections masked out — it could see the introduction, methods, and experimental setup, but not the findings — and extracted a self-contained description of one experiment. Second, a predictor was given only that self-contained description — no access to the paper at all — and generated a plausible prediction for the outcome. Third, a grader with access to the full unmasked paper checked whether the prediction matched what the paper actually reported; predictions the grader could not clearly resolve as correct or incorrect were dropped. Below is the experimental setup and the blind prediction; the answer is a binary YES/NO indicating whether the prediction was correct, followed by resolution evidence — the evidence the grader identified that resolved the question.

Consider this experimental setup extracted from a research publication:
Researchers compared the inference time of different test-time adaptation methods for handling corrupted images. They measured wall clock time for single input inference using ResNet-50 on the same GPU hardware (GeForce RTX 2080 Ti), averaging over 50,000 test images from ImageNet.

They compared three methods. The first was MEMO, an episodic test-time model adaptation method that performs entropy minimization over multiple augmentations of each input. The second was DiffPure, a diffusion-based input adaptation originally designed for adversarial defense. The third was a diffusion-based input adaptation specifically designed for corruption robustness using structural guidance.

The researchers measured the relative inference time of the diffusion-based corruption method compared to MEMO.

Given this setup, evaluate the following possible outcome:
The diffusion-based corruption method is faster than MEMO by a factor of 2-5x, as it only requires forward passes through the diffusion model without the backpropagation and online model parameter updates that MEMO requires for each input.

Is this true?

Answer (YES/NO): NO